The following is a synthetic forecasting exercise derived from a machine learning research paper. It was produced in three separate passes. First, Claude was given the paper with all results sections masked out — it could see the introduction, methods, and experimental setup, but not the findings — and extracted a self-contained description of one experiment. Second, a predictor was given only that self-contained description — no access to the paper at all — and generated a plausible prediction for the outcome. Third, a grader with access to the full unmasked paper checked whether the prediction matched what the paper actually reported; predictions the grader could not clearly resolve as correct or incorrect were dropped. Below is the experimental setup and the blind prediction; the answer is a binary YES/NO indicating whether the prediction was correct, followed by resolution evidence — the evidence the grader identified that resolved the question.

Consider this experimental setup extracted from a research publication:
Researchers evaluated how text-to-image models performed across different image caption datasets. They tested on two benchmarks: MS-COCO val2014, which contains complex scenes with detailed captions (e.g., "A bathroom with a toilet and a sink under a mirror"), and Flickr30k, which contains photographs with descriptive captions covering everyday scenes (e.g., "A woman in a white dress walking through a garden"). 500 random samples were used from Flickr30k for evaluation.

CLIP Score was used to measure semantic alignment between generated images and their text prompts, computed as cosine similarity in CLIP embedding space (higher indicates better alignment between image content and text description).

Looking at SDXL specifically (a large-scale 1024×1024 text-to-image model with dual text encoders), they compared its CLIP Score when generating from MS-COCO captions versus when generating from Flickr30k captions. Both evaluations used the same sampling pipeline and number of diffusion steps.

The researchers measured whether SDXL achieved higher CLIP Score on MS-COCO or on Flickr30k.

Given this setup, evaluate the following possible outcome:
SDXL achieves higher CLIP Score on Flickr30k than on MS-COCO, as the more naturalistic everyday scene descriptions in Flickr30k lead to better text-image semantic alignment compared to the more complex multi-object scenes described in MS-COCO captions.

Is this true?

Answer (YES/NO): YES